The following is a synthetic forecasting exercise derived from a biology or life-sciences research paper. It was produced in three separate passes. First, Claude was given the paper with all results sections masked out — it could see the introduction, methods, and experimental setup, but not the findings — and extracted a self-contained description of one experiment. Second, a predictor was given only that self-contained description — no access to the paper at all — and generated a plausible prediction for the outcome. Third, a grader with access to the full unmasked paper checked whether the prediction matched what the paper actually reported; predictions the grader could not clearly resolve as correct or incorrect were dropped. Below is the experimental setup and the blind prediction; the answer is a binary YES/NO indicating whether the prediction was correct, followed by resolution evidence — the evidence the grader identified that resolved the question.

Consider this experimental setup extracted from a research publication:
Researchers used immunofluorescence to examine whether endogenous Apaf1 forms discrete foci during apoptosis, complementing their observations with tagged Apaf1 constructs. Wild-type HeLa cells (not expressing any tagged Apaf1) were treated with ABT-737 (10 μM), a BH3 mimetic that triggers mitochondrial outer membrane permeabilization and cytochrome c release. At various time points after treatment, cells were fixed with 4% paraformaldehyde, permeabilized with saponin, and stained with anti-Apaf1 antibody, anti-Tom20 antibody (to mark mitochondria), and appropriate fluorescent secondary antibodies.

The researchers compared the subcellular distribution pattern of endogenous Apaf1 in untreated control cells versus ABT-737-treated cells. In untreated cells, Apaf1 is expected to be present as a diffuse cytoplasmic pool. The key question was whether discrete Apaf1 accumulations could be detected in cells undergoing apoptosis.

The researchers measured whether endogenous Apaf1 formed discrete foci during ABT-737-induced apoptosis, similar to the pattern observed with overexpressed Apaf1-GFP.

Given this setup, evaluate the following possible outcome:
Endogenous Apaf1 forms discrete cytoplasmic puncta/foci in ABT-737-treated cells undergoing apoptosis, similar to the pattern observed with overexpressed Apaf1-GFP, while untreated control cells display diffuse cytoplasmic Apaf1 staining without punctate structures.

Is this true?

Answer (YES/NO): YES